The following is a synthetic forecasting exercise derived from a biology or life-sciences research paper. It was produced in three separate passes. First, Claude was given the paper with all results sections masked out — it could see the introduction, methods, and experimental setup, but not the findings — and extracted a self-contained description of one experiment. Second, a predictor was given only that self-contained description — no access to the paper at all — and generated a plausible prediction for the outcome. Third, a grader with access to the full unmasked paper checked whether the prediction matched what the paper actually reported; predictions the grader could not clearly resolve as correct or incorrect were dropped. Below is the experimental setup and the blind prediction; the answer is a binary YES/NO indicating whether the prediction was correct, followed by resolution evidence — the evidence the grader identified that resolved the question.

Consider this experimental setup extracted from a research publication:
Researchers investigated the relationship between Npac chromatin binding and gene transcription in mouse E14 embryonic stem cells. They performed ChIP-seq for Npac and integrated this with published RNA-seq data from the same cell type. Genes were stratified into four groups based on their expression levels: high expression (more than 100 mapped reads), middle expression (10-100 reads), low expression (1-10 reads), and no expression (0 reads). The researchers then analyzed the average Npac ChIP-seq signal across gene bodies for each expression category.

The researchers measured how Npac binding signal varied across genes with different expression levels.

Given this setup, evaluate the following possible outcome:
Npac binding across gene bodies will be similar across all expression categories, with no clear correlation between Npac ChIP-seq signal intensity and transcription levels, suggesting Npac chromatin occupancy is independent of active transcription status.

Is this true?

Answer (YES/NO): NO